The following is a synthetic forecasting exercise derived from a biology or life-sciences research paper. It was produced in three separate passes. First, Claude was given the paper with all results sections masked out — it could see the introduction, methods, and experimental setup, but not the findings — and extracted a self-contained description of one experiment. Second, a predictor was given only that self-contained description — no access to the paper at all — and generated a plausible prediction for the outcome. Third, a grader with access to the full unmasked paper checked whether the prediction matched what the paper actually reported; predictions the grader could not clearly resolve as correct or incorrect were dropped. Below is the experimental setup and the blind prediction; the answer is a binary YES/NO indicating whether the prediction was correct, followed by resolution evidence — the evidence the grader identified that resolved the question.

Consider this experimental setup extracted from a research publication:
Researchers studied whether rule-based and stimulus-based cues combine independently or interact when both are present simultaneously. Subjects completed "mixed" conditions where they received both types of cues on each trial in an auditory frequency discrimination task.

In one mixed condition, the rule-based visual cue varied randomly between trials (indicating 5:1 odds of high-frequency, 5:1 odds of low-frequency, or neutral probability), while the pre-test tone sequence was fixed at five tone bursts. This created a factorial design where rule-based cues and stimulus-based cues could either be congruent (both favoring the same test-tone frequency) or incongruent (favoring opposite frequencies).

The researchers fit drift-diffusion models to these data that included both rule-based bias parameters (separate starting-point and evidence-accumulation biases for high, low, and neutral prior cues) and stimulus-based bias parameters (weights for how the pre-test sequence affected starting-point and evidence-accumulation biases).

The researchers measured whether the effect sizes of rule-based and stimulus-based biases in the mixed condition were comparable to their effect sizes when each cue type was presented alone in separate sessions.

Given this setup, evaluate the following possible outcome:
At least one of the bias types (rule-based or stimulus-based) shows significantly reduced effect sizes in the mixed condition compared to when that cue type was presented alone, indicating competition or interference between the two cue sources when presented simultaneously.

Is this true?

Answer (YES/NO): NO